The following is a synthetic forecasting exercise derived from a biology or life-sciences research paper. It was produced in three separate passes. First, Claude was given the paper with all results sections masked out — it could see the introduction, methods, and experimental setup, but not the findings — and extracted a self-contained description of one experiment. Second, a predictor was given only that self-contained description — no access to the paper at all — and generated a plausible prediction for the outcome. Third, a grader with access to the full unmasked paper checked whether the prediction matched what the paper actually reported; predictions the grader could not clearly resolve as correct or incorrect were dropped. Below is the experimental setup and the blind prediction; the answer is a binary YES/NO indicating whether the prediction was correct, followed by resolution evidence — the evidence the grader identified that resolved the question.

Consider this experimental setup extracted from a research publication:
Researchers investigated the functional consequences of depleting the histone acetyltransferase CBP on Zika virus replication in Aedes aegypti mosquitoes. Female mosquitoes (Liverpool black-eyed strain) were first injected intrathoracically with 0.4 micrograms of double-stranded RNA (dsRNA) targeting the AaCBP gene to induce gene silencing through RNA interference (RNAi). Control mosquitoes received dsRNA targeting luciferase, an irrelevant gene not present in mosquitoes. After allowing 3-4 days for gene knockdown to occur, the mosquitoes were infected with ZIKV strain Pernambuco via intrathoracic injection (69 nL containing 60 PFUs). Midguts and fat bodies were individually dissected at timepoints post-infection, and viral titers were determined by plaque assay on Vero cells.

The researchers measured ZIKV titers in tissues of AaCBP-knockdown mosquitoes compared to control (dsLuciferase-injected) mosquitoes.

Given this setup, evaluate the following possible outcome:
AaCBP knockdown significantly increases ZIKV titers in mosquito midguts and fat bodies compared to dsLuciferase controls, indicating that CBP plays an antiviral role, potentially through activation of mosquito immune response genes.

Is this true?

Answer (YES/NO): YES